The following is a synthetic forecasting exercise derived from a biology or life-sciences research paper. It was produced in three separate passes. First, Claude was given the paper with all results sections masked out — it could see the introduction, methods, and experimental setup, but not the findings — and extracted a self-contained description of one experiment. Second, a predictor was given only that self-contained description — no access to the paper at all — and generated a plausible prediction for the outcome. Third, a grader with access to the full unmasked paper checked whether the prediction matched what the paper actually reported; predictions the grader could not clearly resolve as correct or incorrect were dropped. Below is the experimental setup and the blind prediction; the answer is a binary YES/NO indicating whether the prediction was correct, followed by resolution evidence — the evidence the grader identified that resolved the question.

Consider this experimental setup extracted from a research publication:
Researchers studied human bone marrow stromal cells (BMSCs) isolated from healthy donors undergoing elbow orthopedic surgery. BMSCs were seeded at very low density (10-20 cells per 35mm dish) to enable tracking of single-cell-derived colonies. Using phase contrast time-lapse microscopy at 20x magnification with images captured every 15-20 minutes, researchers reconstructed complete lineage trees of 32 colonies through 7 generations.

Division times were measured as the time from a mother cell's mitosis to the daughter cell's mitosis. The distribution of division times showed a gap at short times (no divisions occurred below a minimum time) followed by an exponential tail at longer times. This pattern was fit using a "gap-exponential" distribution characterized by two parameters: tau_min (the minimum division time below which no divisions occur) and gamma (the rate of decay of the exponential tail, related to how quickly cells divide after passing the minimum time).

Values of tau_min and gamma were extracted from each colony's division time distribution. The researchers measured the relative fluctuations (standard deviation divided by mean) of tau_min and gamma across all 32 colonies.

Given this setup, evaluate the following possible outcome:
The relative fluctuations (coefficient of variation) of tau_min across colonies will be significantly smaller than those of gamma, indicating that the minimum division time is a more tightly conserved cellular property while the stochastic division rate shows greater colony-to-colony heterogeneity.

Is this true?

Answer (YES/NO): YES